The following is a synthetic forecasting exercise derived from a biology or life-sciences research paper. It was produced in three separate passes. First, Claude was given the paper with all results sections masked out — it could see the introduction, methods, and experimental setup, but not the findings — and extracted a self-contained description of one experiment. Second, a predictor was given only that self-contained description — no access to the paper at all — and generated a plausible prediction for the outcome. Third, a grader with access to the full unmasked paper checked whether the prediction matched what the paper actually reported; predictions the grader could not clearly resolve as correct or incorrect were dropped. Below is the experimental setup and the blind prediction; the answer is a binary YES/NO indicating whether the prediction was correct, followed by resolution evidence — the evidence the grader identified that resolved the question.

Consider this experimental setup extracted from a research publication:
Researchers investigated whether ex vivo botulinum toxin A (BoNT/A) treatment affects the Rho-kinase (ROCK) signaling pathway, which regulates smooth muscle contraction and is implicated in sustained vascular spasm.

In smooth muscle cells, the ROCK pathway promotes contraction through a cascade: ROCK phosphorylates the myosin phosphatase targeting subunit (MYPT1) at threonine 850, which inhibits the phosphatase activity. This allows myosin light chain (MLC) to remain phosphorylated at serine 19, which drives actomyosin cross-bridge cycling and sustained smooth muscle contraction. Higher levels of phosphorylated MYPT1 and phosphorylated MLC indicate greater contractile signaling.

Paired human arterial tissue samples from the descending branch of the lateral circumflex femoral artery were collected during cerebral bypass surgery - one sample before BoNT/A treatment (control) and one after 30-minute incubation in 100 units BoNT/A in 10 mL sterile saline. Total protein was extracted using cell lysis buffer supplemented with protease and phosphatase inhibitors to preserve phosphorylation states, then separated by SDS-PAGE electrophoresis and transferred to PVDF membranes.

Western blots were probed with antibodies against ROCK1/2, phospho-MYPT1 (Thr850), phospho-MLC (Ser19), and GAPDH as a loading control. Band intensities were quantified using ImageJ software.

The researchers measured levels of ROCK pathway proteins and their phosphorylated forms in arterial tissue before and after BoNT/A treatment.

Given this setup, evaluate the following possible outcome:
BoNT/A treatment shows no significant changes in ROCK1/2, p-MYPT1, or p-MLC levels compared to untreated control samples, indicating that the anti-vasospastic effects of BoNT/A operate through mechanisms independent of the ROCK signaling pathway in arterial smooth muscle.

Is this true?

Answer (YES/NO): NO